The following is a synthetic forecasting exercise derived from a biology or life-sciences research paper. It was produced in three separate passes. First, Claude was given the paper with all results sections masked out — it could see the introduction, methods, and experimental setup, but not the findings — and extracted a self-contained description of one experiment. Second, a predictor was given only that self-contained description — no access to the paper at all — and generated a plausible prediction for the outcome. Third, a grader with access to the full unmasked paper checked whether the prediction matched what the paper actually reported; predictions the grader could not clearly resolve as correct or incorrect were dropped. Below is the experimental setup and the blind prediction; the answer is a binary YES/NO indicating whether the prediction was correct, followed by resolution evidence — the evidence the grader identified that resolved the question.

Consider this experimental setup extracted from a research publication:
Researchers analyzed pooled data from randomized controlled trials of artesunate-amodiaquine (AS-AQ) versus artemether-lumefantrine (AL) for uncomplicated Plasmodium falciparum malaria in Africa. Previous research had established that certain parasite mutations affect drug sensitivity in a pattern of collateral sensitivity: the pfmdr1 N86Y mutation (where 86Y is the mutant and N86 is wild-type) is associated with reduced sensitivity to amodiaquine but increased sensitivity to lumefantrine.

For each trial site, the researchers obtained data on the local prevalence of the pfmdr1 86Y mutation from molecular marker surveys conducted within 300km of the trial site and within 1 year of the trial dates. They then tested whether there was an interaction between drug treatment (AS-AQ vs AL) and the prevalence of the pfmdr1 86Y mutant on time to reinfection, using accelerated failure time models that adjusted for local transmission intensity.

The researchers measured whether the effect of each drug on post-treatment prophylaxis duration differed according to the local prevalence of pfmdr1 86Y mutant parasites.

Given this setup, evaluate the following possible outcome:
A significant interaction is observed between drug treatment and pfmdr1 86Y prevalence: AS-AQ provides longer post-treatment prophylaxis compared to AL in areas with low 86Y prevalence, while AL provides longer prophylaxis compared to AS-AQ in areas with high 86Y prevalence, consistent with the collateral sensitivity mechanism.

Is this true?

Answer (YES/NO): YES